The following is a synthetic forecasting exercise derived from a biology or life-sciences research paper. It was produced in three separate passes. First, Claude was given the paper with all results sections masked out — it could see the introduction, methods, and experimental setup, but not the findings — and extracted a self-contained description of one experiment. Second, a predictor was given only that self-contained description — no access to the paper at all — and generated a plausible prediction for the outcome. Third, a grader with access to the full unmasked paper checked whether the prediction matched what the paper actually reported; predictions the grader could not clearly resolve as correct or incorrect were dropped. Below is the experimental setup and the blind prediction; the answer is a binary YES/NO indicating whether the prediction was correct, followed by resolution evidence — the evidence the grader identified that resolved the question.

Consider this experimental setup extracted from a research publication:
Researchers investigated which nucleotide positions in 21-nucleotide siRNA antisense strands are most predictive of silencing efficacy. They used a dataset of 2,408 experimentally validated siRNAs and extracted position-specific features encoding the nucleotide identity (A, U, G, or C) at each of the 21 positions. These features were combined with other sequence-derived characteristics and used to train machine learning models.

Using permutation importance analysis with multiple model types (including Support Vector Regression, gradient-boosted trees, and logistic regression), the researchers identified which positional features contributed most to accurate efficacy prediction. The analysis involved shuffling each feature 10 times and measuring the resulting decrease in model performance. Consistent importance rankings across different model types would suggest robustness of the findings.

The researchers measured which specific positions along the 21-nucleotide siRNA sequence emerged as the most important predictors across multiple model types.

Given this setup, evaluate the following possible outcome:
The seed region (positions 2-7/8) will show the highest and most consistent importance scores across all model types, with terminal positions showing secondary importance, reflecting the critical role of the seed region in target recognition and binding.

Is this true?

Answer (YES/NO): NO